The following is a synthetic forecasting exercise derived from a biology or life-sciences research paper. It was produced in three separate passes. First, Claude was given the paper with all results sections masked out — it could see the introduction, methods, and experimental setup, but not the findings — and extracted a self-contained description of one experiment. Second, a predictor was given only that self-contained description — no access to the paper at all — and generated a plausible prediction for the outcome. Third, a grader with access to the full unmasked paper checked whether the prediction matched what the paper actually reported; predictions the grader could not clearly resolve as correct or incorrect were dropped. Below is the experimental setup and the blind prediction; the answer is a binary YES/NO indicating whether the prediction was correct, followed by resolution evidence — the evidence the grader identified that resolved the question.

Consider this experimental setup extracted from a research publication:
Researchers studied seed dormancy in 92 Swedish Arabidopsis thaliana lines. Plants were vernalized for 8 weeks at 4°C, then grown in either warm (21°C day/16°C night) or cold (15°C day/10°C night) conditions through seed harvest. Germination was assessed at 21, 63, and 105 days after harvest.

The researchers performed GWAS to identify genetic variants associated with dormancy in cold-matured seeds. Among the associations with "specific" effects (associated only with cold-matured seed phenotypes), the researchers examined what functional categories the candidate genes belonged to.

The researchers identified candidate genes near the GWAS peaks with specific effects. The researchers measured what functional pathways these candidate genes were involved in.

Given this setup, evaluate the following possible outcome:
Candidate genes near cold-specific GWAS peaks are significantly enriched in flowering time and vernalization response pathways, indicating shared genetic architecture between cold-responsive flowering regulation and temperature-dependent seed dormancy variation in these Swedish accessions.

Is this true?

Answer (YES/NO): NO